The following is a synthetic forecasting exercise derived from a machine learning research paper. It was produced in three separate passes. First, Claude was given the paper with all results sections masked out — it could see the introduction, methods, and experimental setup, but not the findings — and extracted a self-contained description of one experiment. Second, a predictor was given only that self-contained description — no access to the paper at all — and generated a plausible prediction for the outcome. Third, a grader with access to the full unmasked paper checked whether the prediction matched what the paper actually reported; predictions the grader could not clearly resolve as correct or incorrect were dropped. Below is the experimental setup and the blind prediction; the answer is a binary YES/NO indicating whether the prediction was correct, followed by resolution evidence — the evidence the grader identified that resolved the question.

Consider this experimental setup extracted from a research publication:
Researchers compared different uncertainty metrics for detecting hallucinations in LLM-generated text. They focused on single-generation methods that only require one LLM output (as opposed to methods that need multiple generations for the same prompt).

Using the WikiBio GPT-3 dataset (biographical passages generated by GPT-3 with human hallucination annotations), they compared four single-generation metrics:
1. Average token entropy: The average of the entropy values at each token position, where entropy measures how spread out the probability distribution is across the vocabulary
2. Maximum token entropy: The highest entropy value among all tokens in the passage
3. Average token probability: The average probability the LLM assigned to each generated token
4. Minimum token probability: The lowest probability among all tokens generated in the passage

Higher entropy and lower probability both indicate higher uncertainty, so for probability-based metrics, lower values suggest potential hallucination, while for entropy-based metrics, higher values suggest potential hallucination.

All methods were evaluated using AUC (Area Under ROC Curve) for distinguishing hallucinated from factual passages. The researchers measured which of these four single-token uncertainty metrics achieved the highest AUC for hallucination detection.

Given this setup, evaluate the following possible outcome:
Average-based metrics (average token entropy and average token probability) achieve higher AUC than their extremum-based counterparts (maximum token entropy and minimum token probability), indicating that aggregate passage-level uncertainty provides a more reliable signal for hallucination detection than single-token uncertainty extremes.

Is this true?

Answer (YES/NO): NO